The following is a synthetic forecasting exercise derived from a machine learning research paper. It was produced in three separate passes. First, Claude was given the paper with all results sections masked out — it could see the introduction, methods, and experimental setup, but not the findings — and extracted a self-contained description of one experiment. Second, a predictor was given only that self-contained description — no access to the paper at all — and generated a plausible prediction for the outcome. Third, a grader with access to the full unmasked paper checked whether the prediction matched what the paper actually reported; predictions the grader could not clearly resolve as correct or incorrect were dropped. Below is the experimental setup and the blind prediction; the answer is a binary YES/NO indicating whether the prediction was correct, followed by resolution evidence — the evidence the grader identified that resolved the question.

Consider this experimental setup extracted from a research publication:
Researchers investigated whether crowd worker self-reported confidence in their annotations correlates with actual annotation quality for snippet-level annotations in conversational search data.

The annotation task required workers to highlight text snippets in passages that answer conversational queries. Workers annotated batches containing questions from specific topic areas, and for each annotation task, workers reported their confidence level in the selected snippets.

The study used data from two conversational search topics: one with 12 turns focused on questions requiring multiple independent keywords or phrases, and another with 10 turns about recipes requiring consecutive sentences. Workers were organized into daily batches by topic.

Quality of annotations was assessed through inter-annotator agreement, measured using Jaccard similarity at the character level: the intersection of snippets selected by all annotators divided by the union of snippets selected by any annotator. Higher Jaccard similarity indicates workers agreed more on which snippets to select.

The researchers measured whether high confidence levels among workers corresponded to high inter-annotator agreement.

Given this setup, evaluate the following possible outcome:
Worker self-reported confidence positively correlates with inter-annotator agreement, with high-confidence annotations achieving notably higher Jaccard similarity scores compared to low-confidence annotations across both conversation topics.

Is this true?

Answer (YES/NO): NO